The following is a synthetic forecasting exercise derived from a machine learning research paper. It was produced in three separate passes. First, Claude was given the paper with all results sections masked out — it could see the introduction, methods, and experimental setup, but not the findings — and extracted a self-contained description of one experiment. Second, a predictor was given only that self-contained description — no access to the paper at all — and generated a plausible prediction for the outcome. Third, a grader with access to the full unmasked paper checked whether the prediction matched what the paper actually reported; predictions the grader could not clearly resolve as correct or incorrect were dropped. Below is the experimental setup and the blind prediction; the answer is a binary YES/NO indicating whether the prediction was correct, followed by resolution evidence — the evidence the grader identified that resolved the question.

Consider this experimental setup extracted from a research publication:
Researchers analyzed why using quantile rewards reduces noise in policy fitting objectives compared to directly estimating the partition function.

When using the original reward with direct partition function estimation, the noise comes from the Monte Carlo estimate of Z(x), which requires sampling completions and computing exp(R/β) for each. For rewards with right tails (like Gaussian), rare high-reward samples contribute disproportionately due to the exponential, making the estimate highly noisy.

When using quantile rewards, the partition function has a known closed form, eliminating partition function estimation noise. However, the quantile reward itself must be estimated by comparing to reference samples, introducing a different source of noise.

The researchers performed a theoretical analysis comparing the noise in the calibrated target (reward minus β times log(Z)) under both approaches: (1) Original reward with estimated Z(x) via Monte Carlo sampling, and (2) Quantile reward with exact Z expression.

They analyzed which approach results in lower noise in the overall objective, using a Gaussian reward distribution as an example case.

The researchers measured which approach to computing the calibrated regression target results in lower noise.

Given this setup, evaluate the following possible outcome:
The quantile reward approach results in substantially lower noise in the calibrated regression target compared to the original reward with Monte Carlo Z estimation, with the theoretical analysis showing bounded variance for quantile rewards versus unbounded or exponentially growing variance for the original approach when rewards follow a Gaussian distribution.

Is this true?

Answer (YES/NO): YES